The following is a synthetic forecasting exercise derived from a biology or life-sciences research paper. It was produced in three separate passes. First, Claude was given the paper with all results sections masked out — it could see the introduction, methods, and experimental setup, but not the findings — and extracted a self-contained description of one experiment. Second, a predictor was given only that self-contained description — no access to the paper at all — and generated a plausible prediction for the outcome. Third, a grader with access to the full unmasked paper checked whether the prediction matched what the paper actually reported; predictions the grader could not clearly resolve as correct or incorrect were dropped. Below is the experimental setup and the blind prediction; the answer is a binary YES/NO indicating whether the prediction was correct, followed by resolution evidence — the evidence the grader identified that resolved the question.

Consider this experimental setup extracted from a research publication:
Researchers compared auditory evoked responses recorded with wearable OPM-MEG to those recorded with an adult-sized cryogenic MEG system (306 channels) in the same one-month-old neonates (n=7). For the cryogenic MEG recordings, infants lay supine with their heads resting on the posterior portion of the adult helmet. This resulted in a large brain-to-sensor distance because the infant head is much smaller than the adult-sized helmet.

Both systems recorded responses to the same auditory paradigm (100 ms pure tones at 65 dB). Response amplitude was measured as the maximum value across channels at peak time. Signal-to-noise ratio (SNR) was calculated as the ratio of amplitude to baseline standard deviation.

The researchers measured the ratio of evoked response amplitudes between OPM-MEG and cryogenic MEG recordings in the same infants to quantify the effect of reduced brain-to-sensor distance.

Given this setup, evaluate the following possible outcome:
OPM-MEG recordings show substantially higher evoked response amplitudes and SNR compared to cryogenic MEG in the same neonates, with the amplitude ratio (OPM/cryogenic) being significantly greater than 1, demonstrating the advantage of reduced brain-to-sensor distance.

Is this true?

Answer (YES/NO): NO